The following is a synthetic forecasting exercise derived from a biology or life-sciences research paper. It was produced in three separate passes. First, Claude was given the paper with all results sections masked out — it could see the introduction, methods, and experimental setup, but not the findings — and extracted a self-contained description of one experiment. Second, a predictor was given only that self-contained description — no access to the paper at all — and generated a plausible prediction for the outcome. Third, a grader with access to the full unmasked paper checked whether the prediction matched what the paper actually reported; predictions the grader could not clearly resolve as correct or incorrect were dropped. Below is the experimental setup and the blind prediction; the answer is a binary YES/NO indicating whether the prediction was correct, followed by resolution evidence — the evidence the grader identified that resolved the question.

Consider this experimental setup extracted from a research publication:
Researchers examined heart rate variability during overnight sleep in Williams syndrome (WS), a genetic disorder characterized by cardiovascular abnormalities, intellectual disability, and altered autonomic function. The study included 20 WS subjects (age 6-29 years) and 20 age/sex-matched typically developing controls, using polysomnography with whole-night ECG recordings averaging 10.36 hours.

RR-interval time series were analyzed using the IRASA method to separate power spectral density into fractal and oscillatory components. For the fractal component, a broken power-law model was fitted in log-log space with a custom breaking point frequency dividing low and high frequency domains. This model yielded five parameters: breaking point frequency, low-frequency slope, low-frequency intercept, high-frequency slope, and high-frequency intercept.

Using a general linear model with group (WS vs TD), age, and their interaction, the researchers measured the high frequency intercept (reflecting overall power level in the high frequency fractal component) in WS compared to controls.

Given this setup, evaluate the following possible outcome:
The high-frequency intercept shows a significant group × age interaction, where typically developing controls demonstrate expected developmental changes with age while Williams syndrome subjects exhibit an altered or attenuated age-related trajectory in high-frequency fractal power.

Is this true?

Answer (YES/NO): NO